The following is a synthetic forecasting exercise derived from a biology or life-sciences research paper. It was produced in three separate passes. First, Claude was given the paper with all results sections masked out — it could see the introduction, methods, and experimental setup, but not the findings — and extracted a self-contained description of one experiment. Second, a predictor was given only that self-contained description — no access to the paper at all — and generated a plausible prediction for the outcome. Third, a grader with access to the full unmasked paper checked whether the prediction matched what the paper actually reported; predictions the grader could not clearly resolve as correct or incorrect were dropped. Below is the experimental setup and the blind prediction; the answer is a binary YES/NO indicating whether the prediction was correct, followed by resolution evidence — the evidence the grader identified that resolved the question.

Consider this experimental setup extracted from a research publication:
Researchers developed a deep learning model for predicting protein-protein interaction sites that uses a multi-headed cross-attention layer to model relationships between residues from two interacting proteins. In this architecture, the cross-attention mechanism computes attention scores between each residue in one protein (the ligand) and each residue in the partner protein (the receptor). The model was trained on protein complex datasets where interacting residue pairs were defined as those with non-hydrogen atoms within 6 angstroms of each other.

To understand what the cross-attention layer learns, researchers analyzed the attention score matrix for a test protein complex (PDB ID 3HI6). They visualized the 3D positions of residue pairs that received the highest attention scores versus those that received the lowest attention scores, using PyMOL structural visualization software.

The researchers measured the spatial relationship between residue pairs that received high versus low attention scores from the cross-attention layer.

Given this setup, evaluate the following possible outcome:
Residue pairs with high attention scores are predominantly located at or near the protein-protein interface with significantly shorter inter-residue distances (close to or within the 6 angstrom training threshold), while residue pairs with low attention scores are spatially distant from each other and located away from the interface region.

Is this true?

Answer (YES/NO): YES